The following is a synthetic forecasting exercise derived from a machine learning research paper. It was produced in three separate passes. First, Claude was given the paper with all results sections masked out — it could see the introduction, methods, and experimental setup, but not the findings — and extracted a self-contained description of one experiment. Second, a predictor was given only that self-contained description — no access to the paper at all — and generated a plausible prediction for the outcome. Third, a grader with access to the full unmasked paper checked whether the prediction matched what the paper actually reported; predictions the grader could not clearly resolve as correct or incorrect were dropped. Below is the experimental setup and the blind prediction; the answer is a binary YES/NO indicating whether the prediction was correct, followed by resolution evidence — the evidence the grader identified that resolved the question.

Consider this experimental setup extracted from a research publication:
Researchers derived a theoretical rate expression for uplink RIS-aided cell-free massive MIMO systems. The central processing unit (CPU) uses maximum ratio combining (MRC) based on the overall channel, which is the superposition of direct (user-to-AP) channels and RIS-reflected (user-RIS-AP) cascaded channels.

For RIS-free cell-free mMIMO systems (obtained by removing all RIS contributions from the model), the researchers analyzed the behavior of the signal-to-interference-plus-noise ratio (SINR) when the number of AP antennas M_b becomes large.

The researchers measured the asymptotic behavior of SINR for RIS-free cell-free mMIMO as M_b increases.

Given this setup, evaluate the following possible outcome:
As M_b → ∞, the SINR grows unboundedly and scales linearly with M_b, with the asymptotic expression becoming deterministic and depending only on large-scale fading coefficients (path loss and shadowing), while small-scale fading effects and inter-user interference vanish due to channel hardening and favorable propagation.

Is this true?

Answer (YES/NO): YES